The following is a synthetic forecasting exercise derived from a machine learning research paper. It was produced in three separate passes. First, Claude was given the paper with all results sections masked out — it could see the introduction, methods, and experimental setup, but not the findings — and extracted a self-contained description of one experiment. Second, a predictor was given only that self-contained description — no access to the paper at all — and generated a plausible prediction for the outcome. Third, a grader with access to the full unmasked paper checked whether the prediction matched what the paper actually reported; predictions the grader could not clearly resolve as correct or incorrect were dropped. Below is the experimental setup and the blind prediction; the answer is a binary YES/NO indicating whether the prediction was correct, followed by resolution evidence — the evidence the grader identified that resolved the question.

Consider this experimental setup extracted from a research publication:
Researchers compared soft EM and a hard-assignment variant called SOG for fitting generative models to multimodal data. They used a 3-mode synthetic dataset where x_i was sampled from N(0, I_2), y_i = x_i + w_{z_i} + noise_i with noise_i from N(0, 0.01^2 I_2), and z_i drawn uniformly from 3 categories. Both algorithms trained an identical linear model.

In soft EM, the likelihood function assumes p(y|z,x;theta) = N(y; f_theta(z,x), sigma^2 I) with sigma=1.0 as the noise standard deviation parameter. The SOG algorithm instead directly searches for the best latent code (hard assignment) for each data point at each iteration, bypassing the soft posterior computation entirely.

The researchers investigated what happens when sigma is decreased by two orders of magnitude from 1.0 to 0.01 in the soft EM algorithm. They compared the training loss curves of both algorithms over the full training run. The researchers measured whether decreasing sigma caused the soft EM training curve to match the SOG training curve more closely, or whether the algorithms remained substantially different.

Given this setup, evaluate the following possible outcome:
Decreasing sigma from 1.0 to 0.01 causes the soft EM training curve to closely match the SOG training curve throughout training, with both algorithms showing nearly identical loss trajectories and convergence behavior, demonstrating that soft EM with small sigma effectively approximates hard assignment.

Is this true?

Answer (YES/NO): YES